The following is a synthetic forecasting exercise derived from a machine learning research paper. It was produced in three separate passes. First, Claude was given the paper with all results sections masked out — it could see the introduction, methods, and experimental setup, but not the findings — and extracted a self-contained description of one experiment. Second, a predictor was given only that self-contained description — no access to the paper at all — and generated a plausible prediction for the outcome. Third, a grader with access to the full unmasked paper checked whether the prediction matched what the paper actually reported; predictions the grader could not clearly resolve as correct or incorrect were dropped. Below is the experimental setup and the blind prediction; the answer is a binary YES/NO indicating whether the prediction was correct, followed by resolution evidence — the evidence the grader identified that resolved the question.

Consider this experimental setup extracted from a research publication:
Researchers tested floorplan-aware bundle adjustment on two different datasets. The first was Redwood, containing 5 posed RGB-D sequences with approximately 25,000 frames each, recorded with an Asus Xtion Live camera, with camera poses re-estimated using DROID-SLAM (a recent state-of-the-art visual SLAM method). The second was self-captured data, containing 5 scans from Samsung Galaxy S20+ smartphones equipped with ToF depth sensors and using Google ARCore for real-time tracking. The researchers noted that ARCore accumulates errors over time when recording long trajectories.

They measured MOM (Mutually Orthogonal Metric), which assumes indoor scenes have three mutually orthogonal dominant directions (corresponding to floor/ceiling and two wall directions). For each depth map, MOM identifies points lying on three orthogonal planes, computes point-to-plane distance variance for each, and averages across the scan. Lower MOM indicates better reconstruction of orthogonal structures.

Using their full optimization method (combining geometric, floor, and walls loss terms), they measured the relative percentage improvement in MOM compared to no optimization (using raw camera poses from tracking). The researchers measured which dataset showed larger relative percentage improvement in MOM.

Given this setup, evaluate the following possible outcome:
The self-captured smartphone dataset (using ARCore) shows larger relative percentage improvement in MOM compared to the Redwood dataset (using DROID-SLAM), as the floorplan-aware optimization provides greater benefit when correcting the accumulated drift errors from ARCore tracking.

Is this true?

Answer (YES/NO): YES